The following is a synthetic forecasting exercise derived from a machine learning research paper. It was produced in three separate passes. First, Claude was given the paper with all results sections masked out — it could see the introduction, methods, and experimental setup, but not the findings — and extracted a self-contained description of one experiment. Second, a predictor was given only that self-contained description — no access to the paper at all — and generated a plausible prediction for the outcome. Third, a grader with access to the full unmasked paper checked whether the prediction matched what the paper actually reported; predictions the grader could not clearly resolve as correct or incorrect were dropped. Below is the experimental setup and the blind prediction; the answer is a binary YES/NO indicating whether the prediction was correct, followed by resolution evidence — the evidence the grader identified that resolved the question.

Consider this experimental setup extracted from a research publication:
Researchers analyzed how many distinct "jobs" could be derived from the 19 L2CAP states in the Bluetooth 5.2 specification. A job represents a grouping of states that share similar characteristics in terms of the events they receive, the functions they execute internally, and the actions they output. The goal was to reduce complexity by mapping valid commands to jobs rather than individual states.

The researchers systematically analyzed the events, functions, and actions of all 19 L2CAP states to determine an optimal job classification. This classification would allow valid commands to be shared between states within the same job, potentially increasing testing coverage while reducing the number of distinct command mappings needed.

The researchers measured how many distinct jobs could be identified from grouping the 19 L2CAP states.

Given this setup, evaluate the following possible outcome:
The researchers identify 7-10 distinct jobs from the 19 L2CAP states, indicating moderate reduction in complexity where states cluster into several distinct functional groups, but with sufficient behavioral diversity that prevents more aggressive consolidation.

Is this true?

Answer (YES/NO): YES